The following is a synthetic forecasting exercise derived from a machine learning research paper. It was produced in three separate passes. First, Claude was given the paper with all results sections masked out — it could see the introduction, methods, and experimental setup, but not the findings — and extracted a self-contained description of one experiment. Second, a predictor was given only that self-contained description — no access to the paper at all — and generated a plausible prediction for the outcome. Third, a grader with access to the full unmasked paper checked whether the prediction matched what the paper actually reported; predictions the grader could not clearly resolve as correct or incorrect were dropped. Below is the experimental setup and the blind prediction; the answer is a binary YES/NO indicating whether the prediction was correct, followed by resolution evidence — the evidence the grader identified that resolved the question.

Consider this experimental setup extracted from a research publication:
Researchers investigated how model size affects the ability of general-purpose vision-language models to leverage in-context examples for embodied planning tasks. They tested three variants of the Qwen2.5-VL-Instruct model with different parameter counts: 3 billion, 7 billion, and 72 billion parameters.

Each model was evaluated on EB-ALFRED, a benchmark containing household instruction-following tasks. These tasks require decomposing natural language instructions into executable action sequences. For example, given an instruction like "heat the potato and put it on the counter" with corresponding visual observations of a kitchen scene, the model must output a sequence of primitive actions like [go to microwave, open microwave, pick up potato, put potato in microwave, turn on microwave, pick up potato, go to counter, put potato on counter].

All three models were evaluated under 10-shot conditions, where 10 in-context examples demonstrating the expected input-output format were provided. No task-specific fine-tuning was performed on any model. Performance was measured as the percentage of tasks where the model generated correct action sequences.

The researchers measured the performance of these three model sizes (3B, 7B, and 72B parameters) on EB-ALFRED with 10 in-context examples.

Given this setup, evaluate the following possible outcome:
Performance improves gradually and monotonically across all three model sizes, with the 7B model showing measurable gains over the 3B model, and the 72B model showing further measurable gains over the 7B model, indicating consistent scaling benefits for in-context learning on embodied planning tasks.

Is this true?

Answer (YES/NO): NO